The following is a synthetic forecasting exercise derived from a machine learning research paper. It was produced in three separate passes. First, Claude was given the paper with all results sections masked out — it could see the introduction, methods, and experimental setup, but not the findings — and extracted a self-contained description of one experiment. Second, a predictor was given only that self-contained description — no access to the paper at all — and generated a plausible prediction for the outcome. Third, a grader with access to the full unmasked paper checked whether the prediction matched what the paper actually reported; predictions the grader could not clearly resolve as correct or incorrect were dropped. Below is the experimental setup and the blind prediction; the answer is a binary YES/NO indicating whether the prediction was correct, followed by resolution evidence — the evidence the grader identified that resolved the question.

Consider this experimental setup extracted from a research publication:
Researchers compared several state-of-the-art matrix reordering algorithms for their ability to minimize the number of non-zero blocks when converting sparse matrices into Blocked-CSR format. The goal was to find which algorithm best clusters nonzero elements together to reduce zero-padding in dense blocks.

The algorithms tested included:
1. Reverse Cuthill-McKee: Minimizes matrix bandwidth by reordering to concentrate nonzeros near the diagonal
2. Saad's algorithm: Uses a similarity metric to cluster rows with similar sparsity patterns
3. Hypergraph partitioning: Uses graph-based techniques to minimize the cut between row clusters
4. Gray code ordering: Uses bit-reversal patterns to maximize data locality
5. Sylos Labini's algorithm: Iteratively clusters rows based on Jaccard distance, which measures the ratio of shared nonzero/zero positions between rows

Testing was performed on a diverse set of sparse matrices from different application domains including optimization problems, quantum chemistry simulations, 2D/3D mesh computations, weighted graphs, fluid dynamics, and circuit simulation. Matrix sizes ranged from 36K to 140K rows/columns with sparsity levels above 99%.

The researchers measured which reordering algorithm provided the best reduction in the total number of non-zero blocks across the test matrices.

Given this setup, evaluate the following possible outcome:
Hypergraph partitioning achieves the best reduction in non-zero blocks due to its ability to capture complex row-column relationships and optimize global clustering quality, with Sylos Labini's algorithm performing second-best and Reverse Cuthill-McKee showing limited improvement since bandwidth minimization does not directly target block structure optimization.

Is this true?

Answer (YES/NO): NO